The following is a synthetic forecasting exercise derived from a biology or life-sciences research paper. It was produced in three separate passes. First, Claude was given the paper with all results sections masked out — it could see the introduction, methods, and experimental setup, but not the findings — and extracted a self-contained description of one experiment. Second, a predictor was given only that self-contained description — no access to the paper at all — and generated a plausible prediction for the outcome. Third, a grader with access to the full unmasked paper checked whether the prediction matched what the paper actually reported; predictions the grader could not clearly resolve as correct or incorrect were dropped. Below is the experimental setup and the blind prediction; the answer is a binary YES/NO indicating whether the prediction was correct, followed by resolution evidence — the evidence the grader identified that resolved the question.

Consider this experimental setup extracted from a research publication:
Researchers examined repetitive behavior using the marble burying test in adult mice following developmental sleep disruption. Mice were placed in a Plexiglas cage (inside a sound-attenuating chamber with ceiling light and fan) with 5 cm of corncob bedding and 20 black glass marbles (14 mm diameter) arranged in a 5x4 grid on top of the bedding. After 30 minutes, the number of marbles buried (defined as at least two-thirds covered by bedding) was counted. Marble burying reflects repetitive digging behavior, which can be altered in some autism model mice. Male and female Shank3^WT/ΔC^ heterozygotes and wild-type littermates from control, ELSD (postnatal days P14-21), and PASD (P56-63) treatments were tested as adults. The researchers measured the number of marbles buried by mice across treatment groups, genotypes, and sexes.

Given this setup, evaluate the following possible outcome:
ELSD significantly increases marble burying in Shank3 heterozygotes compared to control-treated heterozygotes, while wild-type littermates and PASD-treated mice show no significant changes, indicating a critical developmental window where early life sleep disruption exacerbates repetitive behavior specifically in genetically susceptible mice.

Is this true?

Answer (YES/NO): NO